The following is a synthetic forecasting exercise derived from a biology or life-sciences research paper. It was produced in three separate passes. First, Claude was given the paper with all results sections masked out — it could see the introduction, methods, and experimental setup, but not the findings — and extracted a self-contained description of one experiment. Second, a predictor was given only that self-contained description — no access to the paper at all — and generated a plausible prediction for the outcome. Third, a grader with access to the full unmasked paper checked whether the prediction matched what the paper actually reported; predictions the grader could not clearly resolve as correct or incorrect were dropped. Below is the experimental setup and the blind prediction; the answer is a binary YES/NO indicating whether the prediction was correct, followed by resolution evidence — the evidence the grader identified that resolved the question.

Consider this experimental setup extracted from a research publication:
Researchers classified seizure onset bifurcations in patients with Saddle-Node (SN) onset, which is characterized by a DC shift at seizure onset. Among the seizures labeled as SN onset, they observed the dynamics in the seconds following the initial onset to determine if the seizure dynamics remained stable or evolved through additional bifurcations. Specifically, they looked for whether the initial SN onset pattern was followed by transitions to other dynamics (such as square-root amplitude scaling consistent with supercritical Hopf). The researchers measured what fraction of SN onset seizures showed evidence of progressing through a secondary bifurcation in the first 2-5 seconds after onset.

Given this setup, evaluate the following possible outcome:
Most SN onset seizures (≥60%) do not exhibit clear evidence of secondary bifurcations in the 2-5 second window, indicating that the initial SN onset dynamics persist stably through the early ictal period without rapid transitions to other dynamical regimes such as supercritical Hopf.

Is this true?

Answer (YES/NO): NO